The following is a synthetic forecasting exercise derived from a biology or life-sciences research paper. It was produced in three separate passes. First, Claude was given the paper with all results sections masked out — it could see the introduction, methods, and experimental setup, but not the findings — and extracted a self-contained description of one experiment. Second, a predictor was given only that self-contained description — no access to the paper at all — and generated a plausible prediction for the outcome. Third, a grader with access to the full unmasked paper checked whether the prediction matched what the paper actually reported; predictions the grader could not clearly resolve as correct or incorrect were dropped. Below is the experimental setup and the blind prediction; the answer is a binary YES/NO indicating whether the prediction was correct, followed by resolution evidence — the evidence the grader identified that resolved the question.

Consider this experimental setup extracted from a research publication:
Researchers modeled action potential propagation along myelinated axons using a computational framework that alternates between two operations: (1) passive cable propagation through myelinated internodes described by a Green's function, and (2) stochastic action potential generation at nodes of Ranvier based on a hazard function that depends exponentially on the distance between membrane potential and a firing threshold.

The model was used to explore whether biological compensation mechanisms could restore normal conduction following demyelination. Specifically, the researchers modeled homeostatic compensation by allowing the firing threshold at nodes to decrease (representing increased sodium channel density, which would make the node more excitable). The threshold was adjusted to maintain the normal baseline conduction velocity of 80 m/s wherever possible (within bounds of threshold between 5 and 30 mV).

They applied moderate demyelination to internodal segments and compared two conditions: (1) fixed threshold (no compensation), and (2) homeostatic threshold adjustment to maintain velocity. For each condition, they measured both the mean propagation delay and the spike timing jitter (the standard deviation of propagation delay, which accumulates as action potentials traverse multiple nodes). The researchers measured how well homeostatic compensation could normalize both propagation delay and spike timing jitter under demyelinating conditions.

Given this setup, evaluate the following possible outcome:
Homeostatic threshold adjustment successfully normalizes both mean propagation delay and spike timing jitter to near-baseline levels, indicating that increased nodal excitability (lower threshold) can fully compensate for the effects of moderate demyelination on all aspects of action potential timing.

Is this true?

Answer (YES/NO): NO